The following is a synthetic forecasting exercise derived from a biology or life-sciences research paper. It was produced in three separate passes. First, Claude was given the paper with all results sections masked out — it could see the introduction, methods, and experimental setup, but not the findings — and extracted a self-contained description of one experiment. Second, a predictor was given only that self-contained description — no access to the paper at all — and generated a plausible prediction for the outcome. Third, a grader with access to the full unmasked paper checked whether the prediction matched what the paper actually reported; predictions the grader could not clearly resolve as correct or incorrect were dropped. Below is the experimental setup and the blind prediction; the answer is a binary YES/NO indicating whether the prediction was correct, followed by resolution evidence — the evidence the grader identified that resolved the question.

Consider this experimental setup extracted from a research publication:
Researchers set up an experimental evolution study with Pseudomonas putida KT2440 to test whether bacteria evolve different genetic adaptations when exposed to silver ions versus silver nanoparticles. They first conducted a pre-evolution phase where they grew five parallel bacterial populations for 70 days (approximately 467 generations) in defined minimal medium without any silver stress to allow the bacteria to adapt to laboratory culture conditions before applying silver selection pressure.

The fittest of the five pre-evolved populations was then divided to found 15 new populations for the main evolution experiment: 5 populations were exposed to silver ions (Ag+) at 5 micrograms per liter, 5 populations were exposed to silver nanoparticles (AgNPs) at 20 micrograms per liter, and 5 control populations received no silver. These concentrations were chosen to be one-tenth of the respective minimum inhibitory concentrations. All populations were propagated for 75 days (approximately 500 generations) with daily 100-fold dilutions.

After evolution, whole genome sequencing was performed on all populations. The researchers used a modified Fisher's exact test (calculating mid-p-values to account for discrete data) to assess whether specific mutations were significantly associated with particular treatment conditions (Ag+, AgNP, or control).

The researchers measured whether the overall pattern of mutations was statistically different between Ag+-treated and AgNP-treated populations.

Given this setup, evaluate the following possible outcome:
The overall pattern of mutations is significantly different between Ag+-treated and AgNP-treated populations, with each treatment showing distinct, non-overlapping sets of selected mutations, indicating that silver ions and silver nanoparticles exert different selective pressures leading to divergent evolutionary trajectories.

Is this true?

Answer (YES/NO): NO